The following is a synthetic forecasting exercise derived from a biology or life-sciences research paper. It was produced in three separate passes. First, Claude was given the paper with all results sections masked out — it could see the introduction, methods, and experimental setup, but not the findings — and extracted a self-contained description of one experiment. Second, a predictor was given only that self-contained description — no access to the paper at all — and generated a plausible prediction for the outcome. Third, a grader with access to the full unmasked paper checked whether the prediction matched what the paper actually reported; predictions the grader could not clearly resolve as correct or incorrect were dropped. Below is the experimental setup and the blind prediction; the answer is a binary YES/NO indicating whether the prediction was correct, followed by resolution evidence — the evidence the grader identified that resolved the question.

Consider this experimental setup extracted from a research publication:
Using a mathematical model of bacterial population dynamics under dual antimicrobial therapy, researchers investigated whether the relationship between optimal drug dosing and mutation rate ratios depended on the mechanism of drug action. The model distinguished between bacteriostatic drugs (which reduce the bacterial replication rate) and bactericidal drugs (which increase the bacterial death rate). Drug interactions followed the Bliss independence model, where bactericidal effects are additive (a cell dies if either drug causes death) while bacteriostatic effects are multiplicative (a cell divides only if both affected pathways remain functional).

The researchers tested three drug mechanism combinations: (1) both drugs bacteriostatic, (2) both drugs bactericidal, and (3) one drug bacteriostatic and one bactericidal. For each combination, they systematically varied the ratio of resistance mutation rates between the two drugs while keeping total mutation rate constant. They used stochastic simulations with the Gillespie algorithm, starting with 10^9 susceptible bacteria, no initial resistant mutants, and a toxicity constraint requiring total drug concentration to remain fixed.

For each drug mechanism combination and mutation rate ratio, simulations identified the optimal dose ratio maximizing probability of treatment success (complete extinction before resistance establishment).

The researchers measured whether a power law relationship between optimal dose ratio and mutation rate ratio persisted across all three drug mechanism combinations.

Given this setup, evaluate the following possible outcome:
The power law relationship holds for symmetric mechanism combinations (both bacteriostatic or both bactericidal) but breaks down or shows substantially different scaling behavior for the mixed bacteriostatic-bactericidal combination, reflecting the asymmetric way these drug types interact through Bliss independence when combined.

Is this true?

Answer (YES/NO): NO